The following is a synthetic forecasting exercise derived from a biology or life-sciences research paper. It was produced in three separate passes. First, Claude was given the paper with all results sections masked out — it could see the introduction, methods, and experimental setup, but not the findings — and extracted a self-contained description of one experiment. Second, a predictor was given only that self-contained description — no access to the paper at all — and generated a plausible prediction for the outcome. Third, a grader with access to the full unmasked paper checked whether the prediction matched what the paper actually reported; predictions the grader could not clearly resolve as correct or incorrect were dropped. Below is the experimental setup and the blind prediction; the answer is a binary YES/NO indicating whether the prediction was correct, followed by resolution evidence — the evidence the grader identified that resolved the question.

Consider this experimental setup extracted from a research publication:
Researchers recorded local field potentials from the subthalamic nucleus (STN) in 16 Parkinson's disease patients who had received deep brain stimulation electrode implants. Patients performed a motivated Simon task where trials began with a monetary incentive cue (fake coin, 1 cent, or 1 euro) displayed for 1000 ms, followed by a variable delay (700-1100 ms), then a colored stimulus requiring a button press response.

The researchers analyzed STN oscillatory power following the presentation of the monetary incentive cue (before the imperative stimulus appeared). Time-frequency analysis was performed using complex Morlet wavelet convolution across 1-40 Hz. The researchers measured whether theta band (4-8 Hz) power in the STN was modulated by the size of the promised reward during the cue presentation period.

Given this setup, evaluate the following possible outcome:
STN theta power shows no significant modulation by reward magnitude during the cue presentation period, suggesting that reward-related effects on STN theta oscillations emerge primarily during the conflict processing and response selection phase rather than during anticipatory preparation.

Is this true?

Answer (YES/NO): YES